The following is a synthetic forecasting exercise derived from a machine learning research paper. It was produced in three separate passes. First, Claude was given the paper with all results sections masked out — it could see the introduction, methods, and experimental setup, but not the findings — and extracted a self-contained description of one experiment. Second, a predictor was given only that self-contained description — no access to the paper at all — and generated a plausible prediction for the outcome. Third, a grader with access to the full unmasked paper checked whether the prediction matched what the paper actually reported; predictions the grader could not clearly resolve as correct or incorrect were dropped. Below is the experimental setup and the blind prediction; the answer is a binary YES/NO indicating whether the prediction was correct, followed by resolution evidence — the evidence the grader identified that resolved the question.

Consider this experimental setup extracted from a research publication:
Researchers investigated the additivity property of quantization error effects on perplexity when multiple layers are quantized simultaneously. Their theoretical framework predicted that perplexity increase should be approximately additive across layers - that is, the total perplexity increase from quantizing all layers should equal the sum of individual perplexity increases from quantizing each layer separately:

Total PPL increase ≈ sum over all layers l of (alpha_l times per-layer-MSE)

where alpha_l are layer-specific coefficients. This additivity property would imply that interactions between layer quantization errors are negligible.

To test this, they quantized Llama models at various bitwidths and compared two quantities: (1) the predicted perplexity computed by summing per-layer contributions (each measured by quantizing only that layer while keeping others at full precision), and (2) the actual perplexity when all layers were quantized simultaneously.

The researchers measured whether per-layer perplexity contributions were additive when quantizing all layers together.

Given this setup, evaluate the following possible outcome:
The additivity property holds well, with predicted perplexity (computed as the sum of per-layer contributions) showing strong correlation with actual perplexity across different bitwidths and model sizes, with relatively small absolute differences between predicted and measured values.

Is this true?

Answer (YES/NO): NO